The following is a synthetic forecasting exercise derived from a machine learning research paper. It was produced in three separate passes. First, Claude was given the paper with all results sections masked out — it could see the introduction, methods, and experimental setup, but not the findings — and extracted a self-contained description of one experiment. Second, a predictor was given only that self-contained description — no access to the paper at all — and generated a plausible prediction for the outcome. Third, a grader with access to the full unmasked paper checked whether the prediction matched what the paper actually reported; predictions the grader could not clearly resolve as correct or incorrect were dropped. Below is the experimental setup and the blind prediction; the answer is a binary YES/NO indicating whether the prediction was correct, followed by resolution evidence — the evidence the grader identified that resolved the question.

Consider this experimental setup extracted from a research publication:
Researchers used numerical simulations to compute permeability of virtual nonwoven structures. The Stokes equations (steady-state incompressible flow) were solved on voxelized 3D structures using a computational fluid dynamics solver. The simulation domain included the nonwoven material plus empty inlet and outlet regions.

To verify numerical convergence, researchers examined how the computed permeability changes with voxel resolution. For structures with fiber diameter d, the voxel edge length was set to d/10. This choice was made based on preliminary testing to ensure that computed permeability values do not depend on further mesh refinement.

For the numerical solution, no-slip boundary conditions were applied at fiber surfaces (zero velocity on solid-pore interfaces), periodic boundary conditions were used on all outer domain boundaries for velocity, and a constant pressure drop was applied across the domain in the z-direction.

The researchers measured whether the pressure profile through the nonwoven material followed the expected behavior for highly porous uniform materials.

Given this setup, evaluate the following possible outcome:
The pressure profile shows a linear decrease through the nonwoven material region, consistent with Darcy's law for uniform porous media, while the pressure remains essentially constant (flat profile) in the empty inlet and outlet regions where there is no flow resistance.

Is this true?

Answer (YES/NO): NO